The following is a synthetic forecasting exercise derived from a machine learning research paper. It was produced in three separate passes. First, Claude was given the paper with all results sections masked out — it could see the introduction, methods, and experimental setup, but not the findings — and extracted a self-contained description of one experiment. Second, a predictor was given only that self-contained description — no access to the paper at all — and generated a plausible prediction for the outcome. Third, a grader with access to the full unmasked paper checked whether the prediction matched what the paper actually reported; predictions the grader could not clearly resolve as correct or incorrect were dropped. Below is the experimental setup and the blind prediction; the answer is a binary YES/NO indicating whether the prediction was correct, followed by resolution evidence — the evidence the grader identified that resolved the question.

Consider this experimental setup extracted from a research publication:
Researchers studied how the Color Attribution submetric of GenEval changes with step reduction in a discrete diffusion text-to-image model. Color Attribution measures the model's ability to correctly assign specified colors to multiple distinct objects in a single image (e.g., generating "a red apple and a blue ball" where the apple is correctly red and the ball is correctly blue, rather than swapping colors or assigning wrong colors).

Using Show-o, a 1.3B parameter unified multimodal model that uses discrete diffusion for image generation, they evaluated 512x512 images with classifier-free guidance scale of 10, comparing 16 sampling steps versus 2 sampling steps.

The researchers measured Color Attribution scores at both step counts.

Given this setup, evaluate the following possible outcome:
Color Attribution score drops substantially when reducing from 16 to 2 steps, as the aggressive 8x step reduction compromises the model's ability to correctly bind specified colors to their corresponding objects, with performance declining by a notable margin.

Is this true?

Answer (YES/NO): YES